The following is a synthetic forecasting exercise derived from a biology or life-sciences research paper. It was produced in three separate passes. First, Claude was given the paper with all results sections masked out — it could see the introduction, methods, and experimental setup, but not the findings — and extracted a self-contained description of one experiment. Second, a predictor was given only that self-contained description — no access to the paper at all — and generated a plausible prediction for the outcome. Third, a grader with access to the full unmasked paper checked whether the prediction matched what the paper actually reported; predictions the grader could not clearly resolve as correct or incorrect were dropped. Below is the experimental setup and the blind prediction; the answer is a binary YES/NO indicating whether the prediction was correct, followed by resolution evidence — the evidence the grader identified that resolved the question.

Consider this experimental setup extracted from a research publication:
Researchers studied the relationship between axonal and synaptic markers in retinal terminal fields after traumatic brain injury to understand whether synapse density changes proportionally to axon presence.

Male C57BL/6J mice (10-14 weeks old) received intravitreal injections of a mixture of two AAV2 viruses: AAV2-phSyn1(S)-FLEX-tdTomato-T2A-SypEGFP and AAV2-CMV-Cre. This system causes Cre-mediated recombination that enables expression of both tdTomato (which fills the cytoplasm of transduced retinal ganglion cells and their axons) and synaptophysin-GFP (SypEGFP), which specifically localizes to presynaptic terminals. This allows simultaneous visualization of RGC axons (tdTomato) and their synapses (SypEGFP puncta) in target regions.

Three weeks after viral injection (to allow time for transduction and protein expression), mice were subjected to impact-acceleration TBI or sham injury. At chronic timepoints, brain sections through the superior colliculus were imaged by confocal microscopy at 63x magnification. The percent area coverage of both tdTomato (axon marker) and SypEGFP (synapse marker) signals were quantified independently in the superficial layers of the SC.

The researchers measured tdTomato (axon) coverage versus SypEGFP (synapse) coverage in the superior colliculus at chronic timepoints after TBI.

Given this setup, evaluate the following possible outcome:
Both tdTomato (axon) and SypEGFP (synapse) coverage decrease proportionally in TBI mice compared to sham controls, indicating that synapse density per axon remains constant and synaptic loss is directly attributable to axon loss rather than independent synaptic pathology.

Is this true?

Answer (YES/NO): YES